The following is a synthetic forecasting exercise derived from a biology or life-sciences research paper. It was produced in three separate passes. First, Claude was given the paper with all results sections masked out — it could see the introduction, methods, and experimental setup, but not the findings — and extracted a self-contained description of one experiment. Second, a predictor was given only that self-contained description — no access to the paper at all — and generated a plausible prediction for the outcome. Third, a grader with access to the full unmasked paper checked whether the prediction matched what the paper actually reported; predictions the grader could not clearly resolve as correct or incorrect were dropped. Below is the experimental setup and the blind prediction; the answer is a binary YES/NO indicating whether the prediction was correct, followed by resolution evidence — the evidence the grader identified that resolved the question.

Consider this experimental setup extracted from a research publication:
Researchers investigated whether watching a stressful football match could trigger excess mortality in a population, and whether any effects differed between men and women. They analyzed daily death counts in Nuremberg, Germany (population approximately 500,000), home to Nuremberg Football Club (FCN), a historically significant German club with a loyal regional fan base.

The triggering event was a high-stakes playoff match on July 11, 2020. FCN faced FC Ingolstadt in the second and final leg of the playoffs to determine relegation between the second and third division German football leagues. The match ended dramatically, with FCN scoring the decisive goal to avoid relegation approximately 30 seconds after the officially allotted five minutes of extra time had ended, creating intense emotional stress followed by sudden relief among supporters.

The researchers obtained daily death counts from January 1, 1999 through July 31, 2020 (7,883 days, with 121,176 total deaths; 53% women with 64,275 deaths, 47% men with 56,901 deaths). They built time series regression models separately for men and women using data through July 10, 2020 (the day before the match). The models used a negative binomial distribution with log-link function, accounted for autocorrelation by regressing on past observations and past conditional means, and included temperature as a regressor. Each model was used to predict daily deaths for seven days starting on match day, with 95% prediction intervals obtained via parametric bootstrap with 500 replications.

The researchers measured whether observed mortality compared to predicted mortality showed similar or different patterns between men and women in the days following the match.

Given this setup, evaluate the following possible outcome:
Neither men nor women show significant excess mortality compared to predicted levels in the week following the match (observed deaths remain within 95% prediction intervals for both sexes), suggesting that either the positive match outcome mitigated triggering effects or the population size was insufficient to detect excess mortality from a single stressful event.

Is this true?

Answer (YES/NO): NO